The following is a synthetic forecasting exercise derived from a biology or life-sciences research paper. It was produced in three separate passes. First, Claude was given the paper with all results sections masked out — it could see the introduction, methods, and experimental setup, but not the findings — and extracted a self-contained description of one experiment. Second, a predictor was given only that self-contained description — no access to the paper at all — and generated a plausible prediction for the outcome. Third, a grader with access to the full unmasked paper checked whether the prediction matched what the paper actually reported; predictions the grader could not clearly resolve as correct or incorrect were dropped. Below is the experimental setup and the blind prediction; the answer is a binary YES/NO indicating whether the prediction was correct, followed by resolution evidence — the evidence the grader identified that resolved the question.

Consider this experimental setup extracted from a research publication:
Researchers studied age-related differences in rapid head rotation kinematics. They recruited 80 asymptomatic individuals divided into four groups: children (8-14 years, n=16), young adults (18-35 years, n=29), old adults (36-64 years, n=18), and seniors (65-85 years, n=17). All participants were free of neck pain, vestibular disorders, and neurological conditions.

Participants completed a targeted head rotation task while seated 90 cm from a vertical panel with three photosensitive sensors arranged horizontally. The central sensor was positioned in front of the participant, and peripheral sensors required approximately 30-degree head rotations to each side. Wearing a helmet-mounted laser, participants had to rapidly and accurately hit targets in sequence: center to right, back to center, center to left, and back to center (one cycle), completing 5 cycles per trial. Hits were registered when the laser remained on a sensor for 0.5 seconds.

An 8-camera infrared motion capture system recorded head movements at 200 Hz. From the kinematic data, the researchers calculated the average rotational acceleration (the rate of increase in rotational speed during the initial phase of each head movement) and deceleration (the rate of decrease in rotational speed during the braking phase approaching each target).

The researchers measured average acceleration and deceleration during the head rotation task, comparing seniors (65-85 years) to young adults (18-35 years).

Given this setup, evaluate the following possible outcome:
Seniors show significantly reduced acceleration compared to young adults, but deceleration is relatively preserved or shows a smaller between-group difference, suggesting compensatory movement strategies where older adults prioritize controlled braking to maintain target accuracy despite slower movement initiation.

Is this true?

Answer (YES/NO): NO